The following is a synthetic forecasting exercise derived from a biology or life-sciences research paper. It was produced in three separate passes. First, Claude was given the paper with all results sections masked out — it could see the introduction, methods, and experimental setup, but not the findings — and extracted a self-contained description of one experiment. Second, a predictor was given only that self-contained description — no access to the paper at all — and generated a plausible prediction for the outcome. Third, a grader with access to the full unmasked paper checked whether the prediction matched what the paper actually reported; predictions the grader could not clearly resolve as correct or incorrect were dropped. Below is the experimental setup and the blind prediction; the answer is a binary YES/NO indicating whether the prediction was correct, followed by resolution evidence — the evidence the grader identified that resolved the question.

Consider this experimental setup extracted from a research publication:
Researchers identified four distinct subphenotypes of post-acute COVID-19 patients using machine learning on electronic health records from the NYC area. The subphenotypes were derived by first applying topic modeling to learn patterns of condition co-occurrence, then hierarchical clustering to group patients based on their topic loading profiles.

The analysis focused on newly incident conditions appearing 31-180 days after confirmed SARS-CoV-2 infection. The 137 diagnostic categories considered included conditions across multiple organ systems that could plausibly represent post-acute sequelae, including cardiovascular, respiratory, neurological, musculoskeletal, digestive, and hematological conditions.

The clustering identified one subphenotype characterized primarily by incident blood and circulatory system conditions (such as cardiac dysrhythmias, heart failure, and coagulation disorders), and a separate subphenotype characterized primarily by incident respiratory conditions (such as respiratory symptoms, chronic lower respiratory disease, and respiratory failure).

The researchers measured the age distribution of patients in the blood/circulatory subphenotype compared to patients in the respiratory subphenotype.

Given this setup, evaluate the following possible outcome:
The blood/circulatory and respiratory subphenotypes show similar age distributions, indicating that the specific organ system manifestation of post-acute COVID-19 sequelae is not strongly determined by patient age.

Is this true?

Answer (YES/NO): NO